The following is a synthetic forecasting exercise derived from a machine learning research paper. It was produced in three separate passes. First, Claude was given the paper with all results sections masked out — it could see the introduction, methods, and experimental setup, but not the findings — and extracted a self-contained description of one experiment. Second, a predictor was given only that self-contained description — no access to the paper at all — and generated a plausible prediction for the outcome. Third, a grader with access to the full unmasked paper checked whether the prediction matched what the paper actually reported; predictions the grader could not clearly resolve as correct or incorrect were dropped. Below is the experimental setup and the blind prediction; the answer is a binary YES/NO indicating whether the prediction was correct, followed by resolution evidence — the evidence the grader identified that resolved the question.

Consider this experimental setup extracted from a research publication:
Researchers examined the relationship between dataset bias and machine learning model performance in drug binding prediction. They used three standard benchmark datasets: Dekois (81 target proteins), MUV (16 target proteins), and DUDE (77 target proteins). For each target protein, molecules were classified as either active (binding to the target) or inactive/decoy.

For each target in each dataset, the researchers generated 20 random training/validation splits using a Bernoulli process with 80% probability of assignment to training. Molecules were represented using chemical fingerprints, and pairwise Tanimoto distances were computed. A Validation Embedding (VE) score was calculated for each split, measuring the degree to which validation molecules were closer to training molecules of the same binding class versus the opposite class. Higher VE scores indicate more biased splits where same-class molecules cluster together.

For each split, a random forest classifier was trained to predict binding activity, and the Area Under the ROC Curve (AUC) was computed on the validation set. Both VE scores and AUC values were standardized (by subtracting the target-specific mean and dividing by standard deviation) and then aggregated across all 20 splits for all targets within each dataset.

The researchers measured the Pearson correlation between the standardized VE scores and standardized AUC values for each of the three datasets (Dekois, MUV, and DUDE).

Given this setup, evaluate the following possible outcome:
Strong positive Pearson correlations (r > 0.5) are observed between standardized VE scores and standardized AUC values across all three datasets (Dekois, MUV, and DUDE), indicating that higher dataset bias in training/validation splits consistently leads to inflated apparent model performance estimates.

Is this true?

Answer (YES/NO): NO